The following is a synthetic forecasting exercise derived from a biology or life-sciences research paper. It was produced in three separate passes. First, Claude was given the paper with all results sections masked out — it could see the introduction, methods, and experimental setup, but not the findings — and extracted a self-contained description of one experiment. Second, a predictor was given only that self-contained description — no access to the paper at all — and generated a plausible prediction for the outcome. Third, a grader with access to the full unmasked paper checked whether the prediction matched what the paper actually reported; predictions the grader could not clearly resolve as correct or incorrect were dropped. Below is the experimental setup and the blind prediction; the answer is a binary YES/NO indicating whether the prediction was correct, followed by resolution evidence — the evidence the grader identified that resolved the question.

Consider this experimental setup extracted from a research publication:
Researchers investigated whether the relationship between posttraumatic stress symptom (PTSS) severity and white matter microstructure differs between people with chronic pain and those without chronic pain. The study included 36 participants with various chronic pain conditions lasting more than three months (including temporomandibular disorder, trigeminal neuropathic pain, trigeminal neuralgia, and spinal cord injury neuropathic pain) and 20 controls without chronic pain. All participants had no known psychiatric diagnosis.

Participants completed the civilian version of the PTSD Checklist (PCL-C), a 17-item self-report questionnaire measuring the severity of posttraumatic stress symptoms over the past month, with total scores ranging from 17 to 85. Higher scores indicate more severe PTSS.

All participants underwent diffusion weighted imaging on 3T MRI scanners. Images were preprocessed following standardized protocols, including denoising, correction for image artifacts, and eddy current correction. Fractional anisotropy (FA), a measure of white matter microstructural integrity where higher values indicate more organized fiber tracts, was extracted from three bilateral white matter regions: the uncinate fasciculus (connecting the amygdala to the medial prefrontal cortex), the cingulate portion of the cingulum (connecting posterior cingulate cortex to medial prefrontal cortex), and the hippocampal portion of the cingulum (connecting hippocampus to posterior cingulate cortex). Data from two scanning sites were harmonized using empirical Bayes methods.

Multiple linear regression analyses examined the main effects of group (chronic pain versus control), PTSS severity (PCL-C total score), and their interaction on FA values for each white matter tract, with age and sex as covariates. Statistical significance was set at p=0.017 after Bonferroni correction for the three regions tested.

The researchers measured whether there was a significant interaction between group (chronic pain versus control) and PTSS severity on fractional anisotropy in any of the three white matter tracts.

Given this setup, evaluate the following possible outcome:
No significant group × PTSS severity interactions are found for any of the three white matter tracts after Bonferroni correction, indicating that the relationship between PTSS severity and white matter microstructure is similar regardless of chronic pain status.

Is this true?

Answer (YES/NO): NO